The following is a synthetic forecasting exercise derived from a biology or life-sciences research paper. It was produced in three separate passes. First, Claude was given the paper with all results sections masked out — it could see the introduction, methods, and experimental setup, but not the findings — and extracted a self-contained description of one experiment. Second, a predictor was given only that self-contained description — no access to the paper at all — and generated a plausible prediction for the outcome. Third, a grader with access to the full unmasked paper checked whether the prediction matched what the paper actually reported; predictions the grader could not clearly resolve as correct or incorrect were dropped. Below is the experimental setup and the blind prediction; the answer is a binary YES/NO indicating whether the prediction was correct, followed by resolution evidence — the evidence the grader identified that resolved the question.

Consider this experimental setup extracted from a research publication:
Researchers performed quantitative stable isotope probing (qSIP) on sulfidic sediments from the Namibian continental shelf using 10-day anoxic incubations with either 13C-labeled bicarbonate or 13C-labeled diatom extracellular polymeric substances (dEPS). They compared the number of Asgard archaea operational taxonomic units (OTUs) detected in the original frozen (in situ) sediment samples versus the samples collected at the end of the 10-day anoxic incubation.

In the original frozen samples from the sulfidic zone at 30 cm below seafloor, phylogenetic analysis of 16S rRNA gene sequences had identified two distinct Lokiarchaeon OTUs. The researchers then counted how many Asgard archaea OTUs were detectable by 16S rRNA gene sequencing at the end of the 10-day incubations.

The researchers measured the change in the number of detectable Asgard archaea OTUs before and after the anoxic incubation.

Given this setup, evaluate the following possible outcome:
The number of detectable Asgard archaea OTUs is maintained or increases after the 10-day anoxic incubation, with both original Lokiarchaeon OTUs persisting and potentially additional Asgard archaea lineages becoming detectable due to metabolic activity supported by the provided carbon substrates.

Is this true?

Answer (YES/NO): YES